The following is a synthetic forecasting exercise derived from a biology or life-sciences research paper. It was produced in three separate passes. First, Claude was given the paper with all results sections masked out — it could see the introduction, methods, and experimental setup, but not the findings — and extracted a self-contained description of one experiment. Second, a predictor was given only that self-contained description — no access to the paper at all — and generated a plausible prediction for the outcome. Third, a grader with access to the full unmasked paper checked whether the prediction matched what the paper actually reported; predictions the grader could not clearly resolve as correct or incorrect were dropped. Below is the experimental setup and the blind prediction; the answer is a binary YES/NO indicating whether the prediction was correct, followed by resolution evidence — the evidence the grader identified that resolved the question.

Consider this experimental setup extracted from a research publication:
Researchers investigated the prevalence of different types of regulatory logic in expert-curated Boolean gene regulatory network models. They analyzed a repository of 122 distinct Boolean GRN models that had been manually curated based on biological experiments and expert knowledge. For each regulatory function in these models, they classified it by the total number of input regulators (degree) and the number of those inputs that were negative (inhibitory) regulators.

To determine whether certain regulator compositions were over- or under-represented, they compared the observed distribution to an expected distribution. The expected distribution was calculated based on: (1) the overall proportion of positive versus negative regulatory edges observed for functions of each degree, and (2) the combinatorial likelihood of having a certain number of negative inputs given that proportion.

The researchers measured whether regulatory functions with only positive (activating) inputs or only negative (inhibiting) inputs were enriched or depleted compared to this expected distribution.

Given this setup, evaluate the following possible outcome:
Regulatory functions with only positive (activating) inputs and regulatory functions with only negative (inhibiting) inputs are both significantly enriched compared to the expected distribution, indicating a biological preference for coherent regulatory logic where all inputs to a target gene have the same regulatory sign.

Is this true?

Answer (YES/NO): YES